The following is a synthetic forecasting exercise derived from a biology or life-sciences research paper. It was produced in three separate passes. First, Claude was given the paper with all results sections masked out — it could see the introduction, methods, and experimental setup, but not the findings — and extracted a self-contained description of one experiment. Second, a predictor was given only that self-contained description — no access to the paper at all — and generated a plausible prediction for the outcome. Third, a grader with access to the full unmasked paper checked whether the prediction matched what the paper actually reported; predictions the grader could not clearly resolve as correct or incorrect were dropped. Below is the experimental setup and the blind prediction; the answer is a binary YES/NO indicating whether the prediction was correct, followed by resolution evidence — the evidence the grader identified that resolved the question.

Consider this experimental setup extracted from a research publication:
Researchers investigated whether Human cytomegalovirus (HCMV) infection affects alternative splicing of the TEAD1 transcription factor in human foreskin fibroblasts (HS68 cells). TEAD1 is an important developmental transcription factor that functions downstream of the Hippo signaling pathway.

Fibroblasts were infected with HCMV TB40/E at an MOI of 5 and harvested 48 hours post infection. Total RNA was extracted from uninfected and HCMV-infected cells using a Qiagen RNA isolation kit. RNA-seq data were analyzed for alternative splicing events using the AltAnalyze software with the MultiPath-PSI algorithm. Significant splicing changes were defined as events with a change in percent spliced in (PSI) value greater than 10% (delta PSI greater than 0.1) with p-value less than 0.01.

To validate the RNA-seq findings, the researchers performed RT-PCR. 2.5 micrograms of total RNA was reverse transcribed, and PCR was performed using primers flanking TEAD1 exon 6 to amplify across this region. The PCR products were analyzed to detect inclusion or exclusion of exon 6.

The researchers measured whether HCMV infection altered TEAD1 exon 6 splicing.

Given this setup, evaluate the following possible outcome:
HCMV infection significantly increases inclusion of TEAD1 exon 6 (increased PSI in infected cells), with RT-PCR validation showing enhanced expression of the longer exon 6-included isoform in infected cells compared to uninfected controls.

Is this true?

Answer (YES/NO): NO